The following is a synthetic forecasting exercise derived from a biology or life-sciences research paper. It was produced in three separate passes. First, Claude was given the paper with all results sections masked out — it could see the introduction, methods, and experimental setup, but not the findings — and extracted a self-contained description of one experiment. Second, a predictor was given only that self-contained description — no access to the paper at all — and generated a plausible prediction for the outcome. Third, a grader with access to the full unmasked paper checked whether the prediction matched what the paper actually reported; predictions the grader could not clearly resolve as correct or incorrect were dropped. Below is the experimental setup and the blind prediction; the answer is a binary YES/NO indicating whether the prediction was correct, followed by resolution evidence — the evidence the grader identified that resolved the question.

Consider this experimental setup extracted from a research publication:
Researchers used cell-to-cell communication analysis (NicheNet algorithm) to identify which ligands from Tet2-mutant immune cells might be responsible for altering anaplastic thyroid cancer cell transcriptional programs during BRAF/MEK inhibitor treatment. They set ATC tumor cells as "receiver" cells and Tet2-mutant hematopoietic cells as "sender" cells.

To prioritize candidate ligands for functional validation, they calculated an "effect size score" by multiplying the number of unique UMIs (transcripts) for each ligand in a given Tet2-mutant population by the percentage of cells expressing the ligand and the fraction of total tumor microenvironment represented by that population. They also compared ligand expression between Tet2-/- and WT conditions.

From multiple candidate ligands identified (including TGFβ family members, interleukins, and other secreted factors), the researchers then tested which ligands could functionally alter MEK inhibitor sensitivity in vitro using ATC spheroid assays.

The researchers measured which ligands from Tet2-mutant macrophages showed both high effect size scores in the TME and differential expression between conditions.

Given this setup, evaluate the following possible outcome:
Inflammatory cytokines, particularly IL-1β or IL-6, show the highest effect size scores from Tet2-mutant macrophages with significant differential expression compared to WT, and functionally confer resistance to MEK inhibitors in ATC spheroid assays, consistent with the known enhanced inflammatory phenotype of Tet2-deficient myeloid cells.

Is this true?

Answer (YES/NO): NO